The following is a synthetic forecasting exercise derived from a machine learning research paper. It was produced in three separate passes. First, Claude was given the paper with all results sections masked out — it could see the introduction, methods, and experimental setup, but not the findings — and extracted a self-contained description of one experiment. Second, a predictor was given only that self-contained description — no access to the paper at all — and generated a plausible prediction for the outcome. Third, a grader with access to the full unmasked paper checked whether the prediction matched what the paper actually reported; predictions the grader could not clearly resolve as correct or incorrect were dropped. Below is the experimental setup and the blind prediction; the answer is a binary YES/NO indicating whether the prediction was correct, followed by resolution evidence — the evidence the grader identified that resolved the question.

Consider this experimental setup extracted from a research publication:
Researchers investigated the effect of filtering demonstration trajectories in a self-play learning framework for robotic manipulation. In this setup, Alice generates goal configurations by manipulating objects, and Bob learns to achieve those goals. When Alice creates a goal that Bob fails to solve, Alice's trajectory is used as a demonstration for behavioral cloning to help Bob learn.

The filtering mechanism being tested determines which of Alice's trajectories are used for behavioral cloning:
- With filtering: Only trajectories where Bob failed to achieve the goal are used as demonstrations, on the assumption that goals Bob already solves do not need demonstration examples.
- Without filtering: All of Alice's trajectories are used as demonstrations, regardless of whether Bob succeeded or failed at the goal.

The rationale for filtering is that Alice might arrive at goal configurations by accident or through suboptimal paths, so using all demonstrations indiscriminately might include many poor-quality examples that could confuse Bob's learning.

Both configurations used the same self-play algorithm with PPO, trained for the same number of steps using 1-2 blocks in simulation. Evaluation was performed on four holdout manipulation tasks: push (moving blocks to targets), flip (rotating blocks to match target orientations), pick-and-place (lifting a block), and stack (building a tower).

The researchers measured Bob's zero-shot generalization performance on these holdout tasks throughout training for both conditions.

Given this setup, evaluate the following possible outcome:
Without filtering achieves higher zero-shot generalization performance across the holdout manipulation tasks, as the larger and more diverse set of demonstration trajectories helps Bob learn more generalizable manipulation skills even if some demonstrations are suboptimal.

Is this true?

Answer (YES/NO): NO